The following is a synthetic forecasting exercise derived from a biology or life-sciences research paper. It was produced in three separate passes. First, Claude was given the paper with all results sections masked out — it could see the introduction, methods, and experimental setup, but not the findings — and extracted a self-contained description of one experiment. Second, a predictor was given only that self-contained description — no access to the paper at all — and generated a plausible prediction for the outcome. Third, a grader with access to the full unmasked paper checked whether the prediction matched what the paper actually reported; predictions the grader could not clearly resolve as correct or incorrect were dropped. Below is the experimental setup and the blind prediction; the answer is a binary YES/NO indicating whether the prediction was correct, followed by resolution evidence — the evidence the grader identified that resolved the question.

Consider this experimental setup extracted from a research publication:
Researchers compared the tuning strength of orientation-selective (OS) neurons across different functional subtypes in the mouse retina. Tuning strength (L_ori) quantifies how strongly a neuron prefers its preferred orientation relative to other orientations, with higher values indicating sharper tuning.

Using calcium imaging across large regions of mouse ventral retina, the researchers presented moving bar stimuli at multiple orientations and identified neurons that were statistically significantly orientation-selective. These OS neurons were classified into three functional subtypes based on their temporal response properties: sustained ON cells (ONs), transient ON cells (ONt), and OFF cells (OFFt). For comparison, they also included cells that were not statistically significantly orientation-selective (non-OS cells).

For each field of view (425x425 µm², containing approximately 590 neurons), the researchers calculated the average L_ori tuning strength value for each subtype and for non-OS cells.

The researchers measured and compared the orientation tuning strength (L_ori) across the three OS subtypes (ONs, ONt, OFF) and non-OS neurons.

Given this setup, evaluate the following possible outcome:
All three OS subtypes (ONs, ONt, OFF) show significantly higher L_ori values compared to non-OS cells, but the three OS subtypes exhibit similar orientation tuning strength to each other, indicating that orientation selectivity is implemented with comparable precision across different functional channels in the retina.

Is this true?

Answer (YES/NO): NO